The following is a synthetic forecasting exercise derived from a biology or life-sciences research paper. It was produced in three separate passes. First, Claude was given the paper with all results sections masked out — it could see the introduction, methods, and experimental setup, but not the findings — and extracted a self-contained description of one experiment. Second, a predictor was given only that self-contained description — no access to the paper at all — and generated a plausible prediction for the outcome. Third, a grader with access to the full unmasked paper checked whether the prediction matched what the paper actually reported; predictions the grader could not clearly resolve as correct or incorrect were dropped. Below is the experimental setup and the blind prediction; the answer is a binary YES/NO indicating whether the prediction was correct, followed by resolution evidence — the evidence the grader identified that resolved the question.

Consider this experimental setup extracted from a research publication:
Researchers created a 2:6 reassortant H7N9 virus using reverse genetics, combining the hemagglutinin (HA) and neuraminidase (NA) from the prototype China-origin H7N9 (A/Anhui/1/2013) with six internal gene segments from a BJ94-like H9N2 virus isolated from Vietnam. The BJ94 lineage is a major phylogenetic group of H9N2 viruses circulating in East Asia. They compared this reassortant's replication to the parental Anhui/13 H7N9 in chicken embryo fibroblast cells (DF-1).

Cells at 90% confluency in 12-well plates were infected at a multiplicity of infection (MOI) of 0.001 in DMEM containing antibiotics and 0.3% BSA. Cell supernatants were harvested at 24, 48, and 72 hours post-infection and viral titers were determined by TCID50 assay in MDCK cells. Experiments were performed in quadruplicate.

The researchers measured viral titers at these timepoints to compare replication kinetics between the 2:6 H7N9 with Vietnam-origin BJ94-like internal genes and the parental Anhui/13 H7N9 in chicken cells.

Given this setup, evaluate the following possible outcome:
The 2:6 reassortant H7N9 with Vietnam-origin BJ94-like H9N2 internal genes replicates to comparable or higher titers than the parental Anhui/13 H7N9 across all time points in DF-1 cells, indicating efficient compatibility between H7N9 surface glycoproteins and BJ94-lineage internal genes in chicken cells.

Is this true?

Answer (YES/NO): YES